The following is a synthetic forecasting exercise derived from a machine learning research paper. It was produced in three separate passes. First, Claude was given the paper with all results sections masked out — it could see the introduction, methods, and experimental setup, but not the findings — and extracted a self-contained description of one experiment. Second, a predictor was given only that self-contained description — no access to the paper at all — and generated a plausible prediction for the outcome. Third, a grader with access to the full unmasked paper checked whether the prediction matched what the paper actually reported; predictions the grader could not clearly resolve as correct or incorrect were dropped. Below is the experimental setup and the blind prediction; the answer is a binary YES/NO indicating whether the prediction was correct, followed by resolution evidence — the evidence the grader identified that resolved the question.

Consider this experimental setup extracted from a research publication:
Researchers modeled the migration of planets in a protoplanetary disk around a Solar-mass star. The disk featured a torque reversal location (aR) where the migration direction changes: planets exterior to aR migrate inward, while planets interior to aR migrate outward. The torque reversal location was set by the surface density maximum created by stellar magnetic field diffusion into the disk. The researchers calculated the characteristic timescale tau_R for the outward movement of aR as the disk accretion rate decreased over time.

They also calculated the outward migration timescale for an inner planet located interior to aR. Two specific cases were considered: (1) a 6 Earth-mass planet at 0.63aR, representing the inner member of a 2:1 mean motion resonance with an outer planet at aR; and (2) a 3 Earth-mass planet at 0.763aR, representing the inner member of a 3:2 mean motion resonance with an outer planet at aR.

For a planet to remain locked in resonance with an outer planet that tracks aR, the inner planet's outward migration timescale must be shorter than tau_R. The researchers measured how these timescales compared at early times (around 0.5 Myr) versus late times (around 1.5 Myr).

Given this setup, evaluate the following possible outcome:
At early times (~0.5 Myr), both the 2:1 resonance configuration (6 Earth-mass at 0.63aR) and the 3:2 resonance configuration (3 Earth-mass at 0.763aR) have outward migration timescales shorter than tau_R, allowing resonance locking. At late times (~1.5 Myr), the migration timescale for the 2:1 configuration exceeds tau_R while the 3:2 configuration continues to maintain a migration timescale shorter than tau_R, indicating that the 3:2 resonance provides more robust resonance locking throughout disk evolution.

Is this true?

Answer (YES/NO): NO